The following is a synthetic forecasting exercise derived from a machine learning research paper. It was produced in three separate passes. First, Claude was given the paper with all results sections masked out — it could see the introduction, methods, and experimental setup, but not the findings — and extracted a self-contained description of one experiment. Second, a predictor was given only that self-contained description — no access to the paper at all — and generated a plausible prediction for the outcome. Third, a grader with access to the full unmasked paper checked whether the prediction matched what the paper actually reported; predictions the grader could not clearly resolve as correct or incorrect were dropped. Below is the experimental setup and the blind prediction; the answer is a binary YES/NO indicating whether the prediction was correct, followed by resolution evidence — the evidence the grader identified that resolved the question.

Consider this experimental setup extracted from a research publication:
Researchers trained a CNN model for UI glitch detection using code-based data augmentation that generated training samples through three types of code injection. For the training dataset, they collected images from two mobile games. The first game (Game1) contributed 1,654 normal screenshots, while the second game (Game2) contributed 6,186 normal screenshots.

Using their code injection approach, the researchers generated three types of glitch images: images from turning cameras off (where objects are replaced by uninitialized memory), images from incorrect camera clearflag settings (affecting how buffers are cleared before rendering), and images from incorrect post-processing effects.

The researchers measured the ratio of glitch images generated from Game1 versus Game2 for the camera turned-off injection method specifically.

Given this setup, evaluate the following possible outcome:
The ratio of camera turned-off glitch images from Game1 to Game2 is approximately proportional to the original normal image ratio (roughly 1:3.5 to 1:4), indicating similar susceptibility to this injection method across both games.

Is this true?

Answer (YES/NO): NO